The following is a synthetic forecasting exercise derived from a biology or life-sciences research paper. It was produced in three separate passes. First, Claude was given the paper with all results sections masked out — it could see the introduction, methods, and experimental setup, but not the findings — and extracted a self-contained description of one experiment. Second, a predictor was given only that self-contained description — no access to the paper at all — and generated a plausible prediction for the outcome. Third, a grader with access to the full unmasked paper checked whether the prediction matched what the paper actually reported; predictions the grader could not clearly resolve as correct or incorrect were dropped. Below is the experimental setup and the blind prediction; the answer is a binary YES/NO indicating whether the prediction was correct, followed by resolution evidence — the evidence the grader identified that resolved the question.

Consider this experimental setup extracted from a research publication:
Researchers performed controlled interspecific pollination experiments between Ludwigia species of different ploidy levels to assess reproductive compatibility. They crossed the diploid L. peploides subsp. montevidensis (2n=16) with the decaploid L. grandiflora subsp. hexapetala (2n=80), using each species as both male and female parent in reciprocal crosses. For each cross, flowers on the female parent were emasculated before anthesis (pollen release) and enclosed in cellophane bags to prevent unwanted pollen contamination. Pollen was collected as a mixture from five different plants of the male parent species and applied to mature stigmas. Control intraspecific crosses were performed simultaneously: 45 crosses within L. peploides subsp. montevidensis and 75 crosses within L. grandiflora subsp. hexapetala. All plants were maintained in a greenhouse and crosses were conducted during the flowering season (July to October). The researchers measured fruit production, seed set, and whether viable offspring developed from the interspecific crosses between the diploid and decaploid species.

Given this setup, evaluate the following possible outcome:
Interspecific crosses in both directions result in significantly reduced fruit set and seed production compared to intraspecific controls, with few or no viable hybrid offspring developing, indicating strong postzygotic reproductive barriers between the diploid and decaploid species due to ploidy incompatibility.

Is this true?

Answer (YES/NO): NO